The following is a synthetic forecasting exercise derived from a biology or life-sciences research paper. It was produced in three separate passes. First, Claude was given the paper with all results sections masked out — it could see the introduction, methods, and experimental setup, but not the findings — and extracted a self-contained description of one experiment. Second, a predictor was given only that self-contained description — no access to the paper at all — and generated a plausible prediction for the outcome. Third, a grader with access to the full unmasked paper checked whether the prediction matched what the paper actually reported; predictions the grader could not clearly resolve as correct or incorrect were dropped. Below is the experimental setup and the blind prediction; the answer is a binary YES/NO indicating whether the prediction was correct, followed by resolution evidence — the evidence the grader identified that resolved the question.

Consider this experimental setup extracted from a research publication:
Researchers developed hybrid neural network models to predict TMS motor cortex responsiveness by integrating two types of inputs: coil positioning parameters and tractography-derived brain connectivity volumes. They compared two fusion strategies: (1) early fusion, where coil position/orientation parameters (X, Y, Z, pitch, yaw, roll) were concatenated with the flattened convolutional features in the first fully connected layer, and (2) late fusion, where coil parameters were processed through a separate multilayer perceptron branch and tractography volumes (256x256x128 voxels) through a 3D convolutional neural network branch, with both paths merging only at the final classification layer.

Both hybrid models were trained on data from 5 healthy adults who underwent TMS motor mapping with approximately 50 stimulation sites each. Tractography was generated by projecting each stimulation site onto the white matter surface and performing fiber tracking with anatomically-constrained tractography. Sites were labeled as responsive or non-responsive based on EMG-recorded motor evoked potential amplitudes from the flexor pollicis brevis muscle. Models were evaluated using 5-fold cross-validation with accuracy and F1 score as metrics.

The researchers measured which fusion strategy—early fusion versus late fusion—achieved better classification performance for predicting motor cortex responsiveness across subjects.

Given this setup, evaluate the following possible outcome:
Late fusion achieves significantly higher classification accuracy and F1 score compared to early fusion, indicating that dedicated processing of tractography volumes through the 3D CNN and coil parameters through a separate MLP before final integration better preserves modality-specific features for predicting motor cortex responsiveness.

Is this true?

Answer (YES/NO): NO